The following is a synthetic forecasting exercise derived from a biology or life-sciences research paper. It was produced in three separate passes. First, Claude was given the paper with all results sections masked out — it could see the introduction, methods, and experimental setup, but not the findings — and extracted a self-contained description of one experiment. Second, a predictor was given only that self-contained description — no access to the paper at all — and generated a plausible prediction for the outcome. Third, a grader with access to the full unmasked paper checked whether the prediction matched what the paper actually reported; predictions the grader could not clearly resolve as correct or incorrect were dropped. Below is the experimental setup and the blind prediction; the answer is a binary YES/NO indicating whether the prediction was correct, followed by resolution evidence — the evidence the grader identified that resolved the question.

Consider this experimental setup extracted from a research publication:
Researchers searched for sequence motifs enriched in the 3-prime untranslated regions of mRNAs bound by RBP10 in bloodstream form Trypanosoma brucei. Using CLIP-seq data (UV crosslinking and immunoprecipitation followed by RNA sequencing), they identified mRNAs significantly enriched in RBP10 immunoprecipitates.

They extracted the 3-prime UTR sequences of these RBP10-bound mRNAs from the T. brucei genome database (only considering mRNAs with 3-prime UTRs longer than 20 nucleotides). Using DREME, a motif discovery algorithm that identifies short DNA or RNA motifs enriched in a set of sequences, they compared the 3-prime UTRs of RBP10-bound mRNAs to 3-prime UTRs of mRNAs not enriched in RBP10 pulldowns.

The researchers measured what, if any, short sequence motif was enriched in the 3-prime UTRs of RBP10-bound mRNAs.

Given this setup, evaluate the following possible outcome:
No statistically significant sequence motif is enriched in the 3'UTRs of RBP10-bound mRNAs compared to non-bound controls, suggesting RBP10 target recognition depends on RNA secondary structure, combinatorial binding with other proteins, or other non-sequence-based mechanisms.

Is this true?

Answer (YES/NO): NO